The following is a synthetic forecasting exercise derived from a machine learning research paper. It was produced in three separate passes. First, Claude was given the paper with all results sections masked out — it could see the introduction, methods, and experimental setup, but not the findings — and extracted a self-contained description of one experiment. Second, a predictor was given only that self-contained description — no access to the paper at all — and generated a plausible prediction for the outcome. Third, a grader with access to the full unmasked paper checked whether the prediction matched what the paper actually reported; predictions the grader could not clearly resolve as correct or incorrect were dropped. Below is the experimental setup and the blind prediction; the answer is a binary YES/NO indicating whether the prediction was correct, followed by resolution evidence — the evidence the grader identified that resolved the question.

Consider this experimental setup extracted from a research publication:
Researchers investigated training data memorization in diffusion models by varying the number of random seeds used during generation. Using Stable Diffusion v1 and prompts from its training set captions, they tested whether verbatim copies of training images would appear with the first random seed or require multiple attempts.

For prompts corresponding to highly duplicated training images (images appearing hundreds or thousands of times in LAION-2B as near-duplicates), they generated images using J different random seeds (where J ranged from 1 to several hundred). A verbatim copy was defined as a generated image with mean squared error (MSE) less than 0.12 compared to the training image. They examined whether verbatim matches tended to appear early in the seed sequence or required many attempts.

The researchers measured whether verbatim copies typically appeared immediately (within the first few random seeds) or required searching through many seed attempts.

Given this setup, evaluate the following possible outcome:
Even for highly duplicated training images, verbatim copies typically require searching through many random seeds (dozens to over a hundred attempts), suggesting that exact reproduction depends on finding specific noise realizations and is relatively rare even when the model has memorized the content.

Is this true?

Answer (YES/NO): NO